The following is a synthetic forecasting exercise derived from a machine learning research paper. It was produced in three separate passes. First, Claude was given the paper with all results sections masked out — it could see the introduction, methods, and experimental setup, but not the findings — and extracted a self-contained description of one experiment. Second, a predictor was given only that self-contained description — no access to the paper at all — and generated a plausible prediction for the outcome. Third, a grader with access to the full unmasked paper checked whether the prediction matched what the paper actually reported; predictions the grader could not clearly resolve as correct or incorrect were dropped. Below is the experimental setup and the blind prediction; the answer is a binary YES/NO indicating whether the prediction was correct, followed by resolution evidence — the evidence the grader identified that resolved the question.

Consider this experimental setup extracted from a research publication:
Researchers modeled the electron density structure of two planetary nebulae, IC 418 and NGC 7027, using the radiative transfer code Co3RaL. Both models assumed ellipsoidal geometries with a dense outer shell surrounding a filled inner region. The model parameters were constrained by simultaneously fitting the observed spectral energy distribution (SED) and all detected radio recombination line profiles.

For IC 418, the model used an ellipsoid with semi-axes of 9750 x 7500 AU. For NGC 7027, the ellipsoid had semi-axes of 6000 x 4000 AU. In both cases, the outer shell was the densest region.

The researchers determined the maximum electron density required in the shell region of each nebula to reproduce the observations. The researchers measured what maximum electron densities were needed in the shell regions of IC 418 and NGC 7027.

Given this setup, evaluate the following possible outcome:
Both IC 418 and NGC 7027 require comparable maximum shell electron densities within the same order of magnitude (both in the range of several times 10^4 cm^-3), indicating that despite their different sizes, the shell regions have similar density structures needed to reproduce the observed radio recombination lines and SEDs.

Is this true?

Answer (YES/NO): NO